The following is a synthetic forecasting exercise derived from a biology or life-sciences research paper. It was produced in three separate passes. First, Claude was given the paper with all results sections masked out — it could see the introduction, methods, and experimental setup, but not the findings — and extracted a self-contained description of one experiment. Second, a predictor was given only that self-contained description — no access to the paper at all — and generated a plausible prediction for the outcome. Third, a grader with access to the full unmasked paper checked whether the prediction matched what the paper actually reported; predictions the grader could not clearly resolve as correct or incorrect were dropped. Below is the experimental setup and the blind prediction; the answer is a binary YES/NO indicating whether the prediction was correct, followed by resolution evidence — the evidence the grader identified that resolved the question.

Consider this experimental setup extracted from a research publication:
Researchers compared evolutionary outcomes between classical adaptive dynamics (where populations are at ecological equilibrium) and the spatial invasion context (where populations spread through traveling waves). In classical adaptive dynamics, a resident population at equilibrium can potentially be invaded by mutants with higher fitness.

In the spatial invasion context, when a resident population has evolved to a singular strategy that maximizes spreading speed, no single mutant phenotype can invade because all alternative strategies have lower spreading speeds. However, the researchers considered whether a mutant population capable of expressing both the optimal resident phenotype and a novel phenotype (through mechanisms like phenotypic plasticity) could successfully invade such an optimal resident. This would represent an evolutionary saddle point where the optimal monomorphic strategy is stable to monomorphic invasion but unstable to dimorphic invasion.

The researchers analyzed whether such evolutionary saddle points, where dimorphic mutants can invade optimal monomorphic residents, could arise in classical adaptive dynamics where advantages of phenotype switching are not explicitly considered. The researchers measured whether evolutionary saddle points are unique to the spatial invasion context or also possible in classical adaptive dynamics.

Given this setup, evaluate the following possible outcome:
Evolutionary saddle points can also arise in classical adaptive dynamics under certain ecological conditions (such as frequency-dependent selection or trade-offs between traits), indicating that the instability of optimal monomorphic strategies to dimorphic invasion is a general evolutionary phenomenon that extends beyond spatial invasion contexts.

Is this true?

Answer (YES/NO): NO